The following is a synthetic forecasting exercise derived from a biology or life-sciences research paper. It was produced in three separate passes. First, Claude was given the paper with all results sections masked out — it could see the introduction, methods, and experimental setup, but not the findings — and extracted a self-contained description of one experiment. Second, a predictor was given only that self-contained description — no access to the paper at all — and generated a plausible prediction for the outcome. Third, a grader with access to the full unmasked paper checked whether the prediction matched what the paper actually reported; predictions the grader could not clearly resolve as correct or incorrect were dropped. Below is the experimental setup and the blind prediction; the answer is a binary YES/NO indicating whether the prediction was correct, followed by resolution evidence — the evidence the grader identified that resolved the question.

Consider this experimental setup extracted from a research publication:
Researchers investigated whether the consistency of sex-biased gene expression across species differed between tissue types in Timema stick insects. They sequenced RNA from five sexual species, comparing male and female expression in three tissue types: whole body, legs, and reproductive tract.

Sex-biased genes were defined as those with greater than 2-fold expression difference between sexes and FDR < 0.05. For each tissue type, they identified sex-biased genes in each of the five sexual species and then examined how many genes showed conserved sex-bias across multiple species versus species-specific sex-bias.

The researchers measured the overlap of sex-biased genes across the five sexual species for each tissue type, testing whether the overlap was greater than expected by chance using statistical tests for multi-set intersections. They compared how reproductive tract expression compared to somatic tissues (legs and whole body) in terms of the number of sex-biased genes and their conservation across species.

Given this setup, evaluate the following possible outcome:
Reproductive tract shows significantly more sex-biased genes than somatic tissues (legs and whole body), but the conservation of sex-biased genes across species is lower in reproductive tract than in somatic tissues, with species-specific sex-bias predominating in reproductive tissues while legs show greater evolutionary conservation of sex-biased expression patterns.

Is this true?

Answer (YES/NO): NO